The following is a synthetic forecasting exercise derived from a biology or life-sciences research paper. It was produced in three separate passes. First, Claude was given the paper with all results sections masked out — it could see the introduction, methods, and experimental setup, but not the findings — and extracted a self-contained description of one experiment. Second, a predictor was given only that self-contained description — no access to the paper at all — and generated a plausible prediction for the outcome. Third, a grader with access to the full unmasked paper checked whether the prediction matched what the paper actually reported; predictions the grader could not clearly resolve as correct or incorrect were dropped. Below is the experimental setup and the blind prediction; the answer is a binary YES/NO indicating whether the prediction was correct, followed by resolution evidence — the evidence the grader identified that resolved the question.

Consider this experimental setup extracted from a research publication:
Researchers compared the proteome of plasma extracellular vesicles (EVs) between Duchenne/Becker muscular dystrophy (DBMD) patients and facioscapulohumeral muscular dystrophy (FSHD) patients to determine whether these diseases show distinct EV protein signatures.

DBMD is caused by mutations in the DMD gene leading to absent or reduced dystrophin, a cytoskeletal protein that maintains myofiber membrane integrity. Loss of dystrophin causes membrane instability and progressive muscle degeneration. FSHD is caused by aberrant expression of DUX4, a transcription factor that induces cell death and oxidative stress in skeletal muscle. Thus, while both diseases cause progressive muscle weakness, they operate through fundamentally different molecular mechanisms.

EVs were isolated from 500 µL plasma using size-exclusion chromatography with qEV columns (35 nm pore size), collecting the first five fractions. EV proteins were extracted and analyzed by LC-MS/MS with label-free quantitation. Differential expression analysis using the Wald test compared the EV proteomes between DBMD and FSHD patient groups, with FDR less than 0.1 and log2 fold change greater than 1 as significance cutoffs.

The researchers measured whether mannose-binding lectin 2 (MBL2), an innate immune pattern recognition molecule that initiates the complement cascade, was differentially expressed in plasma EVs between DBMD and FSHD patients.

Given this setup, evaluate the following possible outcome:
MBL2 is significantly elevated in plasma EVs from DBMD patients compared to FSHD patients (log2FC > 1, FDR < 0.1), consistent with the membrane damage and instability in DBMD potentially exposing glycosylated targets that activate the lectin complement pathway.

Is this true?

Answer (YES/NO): NO